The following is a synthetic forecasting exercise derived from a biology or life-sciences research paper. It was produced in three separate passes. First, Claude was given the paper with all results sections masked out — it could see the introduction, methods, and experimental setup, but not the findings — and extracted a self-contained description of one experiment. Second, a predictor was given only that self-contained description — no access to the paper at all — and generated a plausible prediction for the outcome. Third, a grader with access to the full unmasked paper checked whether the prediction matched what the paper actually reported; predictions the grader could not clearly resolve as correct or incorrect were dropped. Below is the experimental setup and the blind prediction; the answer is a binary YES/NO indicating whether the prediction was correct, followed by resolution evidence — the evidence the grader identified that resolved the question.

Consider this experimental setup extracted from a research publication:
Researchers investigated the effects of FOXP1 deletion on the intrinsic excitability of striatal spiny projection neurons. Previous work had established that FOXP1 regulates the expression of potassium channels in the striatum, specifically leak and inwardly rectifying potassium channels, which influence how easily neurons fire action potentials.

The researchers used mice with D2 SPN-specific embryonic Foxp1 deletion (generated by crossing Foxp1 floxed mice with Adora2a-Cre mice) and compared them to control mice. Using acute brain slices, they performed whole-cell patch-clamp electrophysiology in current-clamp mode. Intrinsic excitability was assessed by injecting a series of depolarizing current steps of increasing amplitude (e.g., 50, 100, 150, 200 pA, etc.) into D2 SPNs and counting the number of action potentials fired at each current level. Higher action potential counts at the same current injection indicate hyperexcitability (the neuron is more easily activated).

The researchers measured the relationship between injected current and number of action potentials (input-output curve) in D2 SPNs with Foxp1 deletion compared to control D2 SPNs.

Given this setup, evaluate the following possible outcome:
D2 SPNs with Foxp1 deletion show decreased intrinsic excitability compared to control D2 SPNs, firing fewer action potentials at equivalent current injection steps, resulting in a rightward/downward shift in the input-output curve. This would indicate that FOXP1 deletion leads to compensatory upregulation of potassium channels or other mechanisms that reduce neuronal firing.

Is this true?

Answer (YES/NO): NO